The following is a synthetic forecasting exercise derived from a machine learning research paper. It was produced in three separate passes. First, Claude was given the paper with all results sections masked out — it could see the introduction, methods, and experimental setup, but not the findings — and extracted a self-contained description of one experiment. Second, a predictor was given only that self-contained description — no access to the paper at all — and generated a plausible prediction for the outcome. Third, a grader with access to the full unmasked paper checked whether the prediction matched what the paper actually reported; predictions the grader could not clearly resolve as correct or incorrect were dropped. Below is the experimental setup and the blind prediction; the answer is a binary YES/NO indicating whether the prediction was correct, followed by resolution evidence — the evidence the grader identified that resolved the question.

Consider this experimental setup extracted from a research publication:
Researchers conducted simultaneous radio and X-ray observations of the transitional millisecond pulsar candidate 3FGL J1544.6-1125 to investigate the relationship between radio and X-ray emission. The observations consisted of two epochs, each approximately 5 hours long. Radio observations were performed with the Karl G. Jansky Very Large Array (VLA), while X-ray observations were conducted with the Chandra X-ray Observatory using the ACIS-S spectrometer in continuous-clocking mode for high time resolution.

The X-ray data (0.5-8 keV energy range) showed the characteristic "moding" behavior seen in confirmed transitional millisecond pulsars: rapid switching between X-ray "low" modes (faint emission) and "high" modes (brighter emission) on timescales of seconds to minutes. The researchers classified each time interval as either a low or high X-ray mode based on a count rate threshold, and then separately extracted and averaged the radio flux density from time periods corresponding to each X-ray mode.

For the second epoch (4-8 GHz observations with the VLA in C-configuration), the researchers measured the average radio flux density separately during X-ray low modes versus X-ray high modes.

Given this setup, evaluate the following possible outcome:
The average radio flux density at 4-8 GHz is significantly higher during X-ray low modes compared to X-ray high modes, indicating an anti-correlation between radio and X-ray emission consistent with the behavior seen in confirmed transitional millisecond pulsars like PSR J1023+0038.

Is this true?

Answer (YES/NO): YES